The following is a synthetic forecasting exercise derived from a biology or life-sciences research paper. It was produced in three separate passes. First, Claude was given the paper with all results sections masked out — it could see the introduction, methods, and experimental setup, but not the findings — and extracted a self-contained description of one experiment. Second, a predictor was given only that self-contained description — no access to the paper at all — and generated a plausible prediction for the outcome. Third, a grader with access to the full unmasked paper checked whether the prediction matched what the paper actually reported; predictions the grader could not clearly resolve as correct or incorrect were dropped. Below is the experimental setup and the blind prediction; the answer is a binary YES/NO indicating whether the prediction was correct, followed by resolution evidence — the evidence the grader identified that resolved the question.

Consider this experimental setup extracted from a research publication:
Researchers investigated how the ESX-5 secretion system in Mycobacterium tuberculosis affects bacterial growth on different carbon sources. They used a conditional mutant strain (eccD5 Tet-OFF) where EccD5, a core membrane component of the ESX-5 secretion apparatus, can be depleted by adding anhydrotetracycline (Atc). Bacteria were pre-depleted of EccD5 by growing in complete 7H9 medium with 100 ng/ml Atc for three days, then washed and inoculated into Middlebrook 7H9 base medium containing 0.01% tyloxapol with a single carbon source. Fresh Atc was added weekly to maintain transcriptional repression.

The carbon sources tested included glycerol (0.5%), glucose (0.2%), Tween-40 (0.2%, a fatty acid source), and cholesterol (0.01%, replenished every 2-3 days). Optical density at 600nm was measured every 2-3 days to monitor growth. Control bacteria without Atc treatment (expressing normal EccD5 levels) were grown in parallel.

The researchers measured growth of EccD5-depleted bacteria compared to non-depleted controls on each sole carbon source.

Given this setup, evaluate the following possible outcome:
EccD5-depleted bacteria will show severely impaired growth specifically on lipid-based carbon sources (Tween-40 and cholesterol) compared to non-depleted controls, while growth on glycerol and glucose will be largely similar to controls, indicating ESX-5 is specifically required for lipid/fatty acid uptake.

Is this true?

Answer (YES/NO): NO